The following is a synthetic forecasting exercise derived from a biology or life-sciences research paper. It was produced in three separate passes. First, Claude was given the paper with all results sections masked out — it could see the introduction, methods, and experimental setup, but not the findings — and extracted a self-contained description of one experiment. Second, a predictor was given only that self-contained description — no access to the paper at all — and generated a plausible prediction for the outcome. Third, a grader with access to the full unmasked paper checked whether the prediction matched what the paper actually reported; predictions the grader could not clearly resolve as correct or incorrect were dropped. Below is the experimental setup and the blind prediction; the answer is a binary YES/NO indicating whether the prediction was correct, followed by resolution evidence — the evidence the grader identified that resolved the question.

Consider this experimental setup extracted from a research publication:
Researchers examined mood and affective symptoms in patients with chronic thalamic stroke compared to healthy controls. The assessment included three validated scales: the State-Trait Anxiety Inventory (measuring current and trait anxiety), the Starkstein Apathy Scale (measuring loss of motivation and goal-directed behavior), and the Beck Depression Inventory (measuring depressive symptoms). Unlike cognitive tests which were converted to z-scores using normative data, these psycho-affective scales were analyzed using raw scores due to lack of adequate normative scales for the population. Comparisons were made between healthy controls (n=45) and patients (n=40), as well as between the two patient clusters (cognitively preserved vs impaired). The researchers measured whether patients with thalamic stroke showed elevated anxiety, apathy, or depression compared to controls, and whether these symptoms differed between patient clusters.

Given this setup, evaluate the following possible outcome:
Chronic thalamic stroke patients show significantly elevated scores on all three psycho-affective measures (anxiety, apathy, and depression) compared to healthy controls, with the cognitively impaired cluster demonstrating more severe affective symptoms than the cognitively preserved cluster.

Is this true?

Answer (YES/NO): NO